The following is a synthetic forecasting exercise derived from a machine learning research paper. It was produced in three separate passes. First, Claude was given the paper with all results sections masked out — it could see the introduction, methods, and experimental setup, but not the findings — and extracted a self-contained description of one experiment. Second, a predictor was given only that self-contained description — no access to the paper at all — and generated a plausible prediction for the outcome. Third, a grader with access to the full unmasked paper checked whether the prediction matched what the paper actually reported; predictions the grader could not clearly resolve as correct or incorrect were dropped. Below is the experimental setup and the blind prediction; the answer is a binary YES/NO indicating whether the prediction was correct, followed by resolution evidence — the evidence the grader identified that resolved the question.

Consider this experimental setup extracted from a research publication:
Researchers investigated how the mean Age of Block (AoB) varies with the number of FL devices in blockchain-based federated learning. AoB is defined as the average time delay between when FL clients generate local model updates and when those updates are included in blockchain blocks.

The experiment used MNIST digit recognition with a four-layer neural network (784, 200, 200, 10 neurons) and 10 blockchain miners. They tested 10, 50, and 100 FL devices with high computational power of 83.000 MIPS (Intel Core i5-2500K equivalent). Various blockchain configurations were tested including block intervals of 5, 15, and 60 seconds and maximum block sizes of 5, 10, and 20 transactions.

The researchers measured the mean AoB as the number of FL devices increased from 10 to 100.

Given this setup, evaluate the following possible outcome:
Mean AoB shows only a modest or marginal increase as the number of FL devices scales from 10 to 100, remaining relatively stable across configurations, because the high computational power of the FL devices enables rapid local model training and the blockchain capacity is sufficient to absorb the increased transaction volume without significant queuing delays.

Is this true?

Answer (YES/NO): NO